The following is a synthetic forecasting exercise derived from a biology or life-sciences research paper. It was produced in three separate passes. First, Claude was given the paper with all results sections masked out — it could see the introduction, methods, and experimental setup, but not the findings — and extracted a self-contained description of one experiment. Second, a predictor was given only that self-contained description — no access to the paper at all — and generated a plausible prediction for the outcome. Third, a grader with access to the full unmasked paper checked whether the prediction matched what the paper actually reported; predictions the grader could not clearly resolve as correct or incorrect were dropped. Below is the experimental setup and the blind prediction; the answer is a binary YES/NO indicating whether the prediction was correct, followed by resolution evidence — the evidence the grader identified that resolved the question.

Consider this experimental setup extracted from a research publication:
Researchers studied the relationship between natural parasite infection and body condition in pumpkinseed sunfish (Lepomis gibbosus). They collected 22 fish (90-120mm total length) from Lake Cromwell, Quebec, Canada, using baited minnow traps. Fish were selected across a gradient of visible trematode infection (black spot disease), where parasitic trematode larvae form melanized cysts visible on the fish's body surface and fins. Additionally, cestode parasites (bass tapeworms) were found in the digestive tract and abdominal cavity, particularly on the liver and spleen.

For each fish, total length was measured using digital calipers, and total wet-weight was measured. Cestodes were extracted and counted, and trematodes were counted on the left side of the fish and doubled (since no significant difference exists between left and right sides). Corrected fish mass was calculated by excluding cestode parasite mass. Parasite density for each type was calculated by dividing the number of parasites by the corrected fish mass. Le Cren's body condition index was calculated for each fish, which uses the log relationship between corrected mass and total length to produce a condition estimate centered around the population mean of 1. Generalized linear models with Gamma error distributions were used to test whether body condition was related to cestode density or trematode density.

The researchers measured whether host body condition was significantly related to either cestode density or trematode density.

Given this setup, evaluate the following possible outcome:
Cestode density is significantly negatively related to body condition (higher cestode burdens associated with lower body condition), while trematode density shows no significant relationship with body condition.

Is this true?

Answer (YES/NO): NO